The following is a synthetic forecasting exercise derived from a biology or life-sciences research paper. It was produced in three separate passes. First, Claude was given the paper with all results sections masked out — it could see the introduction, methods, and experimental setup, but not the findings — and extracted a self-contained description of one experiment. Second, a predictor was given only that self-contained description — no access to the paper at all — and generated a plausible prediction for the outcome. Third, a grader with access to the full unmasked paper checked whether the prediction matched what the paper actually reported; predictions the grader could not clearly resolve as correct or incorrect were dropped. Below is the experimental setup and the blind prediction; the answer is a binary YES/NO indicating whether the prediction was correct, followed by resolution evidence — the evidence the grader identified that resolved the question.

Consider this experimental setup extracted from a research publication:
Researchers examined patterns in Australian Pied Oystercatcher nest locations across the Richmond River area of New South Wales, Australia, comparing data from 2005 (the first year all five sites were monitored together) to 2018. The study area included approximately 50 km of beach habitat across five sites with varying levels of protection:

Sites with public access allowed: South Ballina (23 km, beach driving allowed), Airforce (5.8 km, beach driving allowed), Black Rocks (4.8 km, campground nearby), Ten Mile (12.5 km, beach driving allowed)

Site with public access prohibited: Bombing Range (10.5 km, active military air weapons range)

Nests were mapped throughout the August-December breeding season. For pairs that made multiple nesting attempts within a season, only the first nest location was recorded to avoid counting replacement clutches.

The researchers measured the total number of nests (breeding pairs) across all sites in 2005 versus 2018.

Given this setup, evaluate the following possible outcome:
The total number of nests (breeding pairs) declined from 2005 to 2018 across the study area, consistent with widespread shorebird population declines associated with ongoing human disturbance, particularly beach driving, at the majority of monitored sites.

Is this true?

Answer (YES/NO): NO